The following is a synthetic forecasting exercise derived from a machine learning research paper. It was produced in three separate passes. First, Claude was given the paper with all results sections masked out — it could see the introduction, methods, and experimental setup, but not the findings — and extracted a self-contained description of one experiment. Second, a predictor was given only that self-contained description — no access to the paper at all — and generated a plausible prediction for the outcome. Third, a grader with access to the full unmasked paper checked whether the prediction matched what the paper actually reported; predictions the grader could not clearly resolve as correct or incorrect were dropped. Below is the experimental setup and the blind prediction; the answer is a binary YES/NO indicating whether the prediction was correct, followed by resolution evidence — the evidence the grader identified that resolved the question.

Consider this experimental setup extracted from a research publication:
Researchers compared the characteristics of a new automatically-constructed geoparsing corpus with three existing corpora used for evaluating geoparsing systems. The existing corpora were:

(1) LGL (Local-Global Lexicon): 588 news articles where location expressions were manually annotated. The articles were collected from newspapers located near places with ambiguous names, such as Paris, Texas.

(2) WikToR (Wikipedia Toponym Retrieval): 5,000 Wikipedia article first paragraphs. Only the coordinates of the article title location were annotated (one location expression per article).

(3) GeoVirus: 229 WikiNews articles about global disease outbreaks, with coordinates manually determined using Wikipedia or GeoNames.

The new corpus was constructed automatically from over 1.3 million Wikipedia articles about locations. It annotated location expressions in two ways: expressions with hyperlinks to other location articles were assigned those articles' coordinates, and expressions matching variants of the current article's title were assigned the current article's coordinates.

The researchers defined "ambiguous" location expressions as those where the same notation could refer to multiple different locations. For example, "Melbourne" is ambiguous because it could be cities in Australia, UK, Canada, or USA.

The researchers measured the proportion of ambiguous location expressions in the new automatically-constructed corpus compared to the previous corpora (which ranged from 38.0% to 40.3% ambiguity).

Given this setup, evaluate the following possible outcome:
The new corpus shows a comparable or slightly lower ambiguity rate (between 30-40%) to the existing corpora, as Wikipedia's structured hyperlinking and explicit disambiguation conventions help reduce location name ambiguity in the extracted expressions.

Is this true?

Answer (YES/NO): NO